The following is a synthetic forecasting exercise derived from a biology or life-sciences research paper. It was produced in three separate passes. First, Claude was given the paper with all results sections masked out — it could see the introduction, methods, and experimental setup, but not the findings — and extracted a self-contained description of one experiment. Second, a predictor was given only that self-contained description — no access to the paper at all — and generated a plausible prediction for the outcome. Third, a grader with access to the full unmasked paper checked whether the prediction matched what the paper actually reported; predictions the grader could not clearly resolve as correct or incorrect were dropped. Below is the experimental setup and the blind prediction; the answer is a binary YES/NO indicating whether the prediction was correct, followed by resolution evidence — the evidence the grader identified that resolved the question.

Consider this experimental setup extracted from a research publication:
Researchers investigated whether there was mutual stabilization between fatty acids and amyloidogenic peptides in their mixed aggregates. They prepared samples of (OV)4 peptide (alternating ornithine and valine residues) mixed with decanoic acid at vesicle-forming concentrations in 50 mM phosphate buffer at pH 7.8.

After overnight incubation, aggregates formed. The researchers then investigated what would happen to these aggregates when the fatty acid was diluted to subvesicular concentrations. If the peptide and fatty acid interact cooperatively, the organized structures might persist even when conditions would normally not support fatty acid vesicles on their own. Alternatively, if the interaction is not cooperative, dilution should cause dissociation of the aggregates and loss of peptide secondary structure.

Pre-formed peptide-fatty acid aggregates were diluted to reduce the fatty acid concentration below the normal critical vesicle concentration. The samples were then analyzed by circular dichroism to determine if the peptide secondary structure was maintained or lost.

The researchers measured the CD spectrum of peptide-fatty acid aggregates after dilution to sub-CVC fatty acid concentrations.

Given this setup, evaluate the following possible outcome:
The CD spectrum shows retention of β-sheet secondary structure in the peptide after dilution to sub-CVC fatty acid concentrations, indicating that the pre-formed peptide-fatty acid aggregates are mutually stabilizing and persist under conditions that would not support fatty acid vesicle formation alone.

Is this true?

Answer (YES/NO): NO